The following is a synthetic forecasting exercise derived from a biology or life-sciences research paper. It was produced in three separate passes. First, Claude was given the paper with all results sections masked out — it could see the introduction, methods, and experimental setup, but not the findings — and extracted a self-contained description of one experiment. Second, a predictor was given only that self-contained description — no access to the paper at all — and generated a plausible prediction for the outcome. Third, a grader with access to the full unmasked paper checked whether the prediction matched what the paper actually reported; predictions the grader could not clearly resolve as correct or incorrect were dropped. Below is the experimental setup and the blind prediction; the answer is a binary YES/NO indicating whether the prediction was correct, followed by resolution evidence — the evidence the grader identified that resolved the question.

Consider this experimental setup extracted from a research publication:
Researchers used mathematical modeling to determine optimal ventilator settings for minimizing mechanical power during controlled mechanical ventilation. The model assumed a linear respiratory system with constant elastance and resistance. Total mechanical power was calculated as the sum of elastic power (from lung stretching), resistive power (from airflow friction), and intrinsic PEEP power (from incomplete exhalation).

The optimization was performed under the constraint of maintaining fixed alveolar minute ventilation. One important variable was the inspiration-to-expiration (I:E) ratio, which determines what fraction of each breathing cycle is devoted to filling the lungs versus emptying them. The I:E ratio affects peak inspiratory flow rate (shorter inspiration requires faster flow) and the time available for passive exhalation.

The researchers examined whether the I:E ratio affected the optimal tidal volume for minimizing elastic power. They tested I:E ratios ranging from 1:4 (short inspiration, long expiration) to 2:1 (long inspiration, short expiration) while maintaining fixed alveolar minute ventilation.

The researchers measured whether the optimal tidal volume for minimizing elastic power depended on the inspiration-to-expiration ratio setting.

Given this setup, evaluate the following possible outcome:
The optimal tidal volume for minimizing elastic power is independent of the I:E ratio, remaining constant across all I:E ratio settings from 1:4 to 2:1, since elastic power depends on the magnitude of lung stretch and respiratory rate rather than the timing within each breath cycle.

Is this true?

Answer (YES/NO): YES